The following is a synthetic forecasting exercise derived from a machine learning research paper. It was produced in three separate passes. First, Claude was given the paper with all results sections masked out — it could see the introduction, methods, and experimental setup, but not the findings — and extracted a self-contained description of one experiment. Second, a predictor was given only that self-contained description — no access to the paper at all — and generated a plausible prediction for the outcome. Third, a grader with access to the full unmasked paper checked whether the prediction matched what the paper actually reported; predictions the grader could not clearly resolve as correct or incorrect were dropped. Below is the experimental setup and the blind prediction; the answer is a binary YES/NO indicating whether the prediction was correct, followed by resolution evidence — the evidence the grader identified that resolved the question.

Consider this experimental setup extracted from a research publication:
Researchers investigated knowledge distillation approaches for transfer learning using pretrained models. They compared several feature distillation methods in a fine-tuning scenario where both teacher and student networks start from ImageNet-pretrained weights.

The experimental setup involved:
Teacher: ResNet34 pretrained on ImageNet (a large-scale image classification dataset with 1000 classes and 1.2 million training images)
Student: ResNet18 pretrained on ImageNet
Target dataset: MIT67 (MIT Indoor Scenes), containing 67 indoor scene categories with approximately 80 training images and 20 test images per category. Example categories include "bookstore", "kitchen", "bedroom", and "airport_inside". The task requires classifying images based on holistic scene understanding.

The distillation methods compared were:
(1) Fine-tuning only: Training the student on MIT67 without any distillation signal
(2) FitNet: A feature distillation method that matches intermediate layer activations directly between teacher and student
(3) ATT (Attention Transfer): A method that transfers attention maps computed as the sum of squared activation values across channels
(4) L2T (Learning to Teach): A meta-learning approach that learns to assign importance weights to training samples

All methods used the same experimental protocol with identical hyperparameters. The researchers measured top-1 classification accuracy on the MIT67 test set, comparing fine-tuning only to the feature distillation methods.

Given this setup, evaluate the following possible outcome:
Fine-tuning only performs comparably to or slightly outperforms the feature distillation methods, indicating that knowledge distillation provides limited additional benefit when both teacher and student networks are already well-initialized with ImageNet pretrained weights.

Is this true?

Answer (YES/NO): NO